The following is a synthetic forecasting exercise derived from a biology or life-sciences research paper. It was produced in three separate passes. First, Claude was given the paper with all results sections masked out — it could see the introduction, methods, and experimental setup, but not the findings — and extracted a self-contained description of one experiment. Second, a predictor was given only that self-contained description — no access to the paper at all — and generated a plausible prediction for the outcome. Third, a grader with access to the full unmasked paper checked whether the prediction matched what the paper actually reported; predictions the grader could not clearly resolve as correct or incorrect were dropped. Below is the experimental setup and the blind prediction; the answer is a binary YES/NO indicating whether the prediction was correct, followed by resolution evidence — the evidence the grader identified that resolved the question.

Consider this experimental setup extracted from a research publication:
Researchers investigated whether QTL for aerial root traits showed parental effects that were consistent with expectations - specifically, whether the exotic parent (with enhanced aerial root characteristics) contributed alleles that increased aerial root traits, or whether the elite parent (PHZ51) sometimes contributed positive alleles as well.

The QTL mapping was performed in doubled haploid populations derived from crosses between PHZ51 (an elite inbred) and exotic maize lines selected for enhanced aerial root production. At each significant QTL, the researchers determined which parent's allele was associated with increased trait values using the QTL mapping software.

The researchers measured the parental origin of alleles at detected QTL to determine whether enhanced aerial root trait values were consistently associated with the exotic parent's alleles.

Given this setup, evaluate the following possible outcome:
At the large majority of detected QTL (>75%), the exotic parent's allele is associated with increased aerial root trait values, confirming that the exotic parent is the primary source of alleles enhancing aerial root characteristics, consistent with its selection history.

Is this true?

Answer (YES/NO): NO